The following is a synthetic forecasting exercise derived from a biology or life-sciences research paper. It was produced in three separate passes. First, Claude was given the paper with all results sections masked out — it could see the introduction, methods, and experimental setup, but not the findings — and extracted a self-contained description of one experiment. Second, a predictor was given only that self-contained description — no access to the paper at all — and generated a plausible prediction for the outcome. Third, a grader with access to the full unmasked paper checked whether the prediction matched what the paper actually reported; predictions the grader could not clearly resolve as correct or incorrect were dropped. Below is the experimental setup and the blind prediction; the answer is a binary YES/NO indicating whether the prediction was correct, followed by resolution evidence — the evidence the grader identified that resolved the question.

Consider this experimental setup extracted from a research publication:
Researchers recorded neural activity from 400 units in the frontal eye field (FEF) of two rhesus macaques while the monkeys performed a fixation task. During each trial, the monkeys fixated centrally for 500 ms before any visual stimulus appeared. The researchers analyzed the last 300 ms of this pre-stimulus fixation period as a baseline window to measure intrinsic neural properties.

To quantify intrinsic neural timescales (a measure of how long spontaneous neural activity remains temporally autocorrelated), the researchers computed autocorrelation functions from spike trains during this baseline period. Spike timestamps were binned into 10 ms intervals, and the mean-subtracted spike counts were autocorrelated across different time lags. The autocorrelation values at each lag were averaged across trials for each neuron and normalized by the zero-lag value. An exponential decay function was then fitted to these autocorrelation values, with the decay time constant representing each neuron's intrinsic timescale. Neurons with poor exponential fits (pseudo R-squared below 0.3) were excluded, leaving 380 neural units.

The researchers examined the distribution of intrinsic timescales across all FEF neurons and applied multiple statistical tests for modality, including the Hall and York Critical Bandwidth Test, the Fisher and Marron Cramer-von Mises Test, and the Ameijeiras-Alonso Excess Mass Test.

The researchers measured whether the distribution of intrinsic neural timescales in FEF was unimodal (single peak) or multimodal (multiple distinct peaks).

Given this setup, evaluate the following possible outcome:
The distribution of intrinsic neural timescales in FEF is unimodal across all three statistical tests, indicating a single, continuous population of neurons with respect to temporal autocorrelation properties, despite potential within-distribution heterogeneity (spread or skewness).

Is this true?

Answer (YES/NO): NO